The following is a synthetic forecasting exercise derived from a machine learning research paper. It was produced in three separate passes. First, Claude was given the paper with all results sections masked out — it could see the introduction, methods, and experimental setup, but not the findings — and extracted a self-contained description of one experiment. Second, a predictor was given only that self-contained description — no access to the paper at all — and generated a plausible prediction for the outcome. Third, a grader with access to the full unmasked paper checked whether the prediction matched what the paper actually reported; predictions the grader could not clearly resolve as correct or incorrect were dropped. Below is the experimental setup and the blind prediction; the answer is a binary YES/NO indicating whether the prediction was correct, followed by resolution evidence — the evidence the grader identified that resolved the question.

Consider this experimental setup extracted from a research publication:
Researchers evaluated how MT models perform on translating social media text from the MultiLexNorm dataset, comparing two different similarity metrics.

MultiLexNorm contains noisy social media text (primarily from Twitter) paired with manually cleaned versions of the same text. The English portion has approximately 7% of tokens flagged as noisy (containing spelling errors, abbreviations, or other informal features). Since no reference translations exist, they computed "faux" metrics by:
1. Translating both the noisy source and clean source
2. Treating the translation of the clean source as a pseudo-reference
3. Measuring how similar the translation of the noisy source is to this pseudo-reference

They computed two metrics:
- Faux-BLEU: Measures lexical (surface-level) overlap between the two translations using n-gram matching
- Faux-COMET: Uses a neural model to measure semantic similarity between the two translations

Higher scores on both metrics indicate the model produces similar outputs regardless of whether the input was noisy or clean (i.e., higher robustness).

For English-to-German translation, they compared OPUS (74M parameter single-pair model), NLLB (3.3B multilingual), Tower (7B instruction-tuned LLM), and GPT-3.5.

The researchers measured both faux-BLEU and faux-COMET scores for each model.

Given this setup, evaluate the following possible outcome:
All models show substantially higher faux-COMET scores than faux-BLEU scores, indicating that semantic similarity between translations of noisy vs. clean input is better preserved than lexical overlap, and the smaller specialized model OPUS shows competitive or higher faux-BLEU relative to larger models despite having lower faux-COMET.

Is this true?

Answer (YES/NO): NO